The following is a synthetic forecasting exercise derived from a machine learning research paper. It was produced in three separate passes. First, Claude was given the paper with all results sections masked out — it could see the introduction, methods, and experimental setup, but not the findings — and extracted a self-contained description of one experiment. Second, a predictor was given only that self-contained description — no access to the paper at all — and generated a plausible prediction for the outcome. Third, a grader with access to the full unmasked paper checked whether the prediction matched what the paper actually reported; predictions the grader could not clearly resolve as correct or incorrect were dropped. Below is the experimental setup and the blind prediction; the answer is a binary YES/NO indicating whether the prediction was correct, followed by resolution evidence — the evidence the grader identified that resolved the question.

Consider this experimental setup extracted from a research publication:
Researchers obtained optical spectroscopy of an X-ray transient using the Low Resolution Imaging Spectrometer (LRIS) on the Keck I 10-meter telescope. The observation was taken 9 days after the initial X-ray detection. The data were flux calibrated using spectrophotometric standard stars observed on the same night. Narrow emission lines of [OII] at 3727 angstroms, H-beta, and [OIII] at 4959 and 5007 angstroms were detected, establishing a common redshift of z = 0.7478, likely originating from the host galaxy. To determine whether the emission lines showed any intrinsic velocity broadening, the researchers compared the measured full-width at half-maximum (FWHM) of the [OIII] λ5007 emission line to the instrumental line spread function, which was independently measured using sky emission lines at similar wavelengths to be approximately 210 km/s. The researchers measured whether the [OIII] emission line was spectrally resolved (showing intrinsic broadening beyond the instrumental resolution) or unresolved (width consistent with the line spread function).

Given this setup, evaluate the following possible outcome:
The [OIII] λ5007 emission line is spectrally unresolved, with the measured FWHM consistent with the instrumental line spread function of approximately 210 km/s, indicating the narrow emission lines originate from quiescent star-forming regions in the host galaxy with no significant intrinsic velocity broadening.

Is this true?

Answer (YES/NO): NO